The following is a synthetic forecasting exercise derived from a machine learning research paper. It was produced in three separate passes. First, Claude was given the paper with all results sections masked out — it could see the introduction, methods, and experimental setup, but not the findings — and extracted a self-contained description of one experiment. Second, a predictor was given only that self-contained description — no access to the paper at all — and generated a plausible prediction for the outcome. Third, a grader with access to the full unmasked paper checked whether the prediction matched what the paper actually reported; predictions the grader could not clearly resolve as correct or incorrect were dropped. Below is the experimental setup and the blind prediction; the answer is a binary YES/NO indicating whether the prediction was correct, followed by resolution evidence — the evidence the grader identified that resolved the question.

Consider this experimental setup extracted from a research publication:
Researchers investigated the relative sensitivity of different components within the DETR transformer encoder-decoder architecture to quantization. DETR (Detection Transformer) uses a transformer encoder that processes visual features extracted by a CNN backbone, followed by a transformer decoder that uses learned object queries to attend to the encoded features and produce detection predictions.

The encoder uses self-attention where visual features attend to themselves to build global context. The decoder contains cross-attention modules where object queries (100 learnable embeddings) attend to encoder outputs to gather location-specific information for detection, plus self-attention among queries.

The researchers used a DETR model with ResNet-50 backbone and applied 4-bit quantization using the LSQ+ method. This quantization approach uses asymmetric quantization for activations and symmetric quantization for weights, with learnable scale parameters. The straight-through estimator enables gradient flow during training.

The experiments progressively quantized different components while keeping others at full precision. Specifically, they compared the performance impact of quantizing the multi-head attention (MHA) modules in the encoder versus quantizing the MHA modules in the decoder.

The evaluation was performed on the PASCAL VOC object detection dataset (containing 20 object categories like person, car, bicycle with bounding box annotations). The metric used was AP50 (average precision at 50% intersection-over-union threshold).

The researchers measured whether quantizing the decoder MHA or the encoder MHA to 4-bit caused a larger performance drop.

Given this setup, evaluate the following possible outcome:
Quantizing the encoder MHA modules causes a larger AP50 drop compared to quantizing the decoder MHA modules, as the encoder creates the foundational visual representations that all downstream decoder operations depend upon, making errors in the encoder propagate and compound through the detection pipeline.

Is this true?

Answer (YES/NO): NO